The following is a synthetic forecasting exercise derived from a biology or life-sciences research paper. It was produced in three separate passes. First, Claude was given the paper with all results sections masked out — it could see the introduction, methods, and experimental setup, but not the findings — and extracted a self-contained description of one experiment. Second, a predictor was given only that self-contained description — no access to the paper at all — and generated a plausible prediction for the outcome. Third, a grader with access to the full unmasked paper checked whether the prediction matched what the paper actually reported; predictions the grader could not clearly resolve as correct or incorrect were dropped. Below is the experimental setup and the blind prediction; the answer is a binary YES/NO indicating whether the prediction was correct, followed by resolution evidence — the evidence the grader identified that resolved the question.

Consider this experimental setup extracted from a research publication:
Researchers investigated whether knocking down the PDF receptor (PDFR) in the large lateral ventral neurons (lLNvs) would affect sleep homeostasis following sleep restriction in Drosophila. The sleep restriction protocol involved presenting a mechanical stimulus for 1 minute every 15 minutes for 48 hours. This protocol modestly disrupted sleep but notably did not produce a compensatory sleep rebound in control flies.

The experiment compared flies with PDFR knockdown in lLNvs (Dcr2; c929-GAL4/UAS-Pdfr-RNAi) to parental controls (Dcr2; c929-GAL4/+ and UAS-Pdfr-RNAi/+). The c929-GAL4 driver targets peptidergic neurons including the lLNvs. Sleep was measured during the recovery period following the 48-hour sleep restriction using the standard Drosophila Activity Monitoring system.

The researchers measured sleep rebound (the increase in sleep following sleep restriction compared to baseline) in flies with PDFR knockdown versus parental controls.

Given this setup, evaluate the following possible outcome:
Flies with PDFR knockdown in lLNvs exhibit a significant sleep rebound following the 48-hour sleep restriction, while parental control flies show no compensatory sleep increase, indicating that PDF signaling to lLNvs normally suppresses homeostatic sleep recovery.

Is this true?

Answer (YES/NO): YES